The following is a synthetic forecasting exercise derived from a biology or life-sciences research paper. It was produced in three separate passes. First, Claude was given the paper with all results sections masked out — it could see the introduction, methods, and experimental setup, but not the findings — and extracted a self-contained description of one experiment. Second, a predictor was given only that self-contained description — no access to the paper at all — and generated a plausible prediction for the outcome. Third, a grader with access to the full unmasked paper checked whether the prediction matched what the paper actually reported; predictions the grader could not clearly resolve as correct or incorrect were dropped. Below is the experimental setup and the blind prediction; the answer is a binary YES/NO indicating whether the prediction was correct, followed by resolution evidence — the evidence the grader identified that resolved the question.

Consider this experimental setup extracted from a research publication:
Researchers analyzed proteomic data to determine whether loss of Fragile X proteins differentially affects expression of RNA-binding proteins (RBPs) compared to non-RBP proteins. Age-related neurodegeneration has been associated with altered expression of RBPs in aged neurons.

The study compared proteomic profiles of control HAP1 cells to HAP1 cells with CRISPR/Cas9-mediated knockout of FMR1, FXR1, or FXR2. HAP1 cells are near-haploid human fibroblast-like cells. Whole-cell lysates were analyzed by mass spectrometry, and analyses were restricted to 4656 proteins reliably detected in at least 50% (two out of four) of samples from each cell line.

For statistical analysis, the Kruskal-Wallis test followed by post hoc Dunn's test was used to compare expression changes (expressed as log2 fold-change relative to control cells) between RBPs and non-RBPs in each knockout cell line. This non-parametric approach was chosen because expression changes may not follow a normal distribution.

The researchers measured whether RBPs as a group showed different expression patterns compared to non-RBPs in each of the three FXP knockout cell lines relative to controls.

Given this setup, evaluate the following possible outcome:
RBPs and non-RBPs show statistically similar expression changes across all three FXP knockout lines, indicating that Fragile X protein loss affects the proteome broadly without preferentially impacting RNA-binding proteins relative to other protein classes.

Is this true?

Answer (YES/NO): NO